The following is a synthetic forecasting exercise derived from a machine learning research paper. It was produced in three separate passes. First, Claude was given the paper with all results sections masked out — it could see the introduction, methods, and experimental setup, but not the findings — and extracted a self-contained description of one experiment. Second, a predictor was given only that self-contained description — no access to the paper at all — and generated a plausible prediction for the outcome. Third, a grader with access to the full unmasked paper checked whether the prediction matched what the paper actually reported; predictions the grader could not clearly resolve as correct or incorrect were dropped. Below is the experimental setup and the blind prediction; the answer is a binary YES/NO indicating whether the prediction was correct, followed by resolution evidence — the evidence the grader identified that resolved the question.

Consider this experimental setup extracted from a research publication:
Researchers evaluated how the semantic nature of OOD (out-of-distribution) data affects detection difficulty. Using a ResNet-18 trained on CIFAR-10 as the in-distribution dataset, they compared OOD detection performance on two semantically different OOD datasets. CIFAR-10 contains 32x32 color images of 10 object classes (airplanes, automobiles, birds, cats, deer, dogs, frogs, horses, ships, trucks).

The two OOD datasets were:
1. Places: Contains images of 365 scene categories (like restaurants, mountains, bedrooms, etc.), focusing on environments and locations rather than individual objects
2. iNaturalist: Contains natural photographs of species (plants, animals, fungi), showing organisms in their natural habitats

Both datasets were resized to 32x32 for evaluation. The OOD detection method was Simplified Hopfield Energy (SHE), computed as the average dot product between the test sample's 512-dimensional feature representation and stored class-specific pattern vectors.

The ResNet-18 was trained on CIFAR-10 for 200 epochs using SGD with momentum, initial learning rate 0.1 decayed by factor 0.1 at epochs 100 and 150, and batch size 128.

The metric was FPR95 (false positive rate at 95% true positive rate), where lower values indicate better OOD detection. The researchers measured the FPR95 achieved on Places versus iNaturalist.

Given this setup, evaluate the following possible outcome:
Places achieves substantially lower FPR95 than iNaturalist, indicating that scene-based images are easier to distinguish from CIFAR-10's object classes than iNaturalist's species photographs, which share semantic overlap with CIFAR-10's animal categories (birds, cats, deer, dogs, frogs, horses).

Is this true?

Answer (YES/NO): YES